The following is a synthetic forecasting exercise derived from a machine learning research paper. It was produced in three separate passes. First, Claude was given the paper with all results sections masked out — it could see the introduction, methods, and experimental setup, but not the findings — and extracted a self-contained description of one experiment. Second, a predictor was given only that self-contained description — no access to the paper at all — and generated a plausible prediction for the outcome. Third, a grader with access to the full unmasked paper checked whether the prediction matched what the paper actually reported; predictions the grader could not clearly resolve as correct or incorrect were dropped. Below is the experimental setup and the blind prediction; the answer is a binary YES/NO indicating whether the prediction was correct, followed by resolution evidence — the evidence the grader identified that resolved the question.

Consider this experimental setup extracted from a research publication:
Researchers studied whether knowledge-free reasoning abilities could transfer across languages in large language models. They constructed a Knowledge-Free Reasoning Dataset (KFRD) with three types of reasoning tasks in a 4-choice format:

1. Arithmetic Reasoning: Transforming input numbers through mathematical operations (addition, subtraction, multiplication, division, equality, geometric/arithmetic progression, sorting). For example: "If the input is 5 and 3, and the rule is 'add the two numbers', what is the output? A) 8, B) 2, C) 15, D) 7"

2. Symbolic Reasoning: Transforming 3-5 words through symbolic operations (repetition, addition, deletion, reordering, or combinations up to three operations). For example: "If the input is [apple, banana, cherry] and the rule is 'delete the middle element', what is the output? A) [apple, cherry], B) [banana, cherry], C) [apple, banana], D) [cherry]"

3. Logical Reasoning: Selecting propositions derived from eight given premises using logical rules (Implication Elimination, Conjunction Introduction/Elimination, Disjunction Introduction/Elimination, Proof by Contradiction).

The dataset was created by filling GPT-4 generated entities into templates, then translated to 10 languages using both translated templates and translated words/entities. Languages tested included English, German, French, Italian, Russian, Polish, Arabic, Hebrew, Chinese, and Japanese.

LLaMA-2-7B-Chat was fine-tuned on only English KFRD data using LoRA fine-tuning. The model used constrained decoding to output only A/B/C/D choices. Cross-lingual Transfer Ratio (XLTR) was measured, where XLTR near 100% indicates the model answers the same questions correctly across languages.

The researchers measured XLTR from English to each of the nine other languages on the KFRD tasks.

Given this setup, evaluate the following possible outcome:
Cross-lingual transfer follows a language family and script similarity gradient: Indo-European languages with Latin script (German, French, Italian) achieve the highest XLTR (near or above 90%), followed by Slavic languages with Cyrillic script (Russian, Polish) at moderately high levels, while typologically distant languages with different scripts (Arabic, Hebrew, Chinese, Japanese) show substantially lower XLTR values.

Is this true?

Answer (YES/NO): NO